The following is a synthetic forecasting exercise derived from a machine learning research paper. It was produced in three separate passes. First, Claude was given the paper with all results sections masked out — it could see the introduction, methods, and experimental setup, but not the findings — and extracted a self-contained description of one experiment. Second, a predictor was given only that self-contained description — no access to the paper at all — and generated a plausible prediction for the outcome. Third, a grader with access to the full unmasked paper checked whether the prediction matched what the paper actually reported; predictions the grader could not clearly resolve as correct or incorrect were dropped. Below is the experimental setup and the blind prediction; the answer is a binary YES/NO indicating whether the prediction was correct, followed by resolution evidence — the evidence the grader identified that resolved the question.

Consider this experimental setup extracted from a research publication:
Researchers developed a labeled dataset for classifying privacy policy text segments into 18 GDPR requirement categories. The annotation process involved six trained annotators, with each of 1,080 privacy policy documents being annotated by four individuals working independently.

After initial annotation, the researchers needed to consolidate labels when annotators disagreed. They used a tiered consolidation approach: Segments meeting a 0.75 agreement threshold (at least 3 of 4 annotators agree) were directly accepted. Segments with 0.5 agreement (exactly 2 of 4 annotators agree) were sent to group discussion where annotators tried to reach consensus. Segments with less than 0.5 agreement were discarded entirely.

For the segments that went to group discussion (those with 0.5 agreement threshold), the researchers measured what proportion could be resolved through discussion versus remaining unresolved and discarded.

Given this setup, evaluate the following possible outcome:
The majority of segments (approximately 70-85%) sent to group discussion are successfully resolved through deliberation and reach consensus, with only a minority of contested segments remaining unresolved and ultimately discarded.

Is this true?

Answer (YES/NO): NO